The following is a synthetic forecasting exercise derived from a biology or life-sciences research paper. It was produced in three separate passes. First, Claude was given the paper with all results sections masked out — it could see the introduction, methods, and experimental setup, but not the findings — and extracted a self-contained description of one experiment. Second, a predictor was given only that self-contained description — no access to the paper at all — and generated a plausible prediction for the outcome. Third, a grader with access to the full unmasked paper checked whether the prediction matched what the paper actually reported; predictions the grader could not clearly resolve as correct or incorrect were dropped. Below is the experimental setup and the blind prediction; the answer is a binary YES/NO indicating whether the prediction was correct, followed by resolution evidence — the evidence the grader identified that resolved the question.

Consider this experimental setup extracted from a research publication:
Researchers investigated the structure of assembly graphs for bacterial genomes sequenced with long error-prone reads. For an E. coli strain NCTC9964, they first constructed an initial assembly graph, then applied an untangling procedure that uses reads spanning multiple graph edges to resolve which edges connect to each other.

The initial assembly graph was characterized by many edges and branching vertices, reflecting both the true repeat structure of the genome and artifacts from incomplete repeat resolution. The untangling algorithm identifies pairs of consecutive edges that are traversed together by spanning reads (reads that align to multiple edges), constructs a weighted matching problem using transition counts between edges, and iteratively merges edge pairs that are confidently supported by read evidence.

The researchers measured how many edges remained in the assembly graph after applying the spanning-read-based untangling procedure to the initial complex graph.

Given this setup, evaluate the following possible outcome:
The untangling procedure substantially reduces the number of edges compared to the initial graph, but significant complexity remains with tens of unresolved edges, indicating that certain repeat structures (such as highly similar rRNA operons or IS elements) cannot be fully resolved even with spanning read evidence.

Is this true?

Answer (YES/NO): NO